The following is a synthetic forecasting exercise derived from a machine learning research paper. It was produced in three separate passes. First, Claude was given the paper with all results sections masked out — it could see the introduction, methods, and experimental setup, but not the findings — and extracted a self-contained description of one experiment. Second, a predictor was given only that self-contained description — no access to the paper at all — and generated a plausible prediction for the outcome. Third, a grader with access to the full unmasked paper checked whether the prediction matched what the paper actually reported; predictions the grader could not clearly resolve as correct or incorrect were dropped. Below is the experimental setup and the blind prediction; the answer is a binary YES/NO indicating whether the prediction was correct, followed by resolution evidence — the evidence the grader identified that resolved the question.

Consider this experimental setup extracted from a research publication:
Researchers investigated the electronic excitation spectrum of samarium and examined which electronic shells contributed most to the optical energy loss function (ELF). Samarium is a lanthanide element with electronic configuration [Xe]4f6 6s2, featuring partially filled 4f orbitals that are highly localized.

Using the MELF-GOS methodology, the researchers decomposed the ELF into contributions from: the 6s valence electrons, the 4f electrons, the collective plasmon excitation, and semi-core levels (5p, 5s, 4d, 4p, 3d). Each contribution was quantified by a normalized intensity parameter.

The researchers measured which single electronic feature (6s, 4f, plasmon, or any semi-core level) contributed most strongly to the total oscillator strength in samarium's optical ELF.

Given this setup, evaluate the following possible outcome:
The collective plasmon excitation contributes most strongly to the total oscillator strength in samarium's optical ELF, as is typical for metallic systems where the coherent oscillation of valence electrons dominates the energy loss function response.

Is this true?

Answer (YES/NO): NO